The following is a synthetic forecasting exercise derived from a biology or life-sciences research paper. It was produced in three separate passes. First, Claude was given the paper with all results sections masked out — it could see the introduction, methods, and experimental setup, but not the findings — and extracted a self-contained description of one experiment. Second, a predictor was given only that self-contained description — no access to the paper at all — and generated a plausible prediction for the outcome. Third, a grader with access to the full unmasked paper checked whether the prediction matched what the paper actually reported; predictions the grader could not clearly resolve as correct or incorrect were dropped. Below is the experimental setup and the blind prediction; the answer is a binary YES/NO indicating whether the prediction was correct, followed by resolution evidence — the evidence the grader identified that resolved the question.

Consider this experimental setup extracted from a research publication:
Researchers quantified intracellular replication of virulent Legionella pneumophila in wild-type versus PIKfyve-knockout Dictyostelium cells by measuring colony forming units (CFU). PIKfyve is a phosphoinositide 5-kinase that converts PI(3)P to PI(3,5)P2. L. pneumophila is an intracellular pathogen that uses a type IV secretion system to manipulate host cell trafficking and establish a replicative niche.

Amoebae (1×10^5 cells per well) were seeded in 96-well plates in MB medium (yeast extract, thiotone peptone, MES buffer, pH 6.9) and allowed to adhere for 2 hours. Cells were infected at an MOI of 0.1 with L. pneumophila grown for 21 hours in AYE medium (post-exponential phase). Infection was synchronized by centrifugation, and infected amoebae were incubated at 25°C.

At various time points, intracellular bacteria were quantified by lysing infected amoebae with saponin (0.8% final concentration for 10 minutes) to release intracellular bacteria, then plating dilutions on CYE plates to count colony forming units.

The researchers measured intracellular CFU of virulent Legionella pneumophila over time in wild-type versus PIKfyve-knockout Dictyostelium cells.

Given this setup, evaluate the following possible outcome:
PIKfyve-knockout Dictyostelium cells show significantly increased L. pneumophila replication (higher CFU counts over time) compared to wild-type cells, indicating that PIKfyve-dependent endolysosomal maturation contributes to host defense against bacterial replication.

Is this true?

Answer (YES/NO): YES